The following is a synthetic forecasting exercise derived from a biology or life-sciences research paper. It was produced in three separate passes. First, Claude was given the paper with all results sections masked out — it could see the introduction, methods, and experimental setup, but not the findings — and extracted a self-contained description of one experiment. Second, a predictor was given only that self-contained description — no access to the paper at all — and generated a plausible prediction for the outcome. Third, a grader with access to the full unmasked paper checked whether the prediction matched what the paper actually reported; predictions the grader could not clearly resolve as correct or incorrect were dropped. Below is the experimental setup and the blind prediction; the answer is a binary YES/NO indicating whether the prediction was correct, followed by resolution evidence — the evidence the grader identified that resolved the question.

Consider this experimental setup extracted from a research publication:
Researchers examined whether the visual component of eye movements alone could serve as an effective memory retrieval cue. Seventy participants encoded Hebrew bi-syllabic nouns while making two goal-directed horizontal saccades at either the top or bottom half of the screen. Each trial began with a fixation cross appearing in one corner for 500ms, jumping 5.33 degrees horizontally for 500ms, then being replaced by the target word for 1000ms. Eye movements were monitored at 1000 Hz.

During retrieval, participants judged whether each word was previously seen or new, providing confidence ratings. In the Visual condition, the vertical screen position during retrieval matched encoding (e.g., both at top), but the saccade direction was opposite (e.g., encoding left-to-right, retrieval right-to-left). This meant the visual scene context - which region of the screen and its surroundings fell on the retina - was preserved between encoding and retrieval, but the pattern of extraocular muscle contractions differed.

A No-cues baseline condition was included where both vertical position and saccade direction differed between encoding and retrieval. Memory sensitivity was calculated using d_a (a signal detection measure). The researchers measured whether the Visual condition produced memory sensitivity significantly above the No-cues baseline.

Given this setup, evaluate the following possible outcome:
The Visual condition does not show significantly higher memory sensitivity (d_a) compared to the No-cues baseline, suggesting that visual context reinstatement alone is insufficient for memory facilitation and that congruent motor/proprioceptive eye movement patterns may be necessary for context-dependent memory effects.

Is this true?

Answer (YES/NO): NO